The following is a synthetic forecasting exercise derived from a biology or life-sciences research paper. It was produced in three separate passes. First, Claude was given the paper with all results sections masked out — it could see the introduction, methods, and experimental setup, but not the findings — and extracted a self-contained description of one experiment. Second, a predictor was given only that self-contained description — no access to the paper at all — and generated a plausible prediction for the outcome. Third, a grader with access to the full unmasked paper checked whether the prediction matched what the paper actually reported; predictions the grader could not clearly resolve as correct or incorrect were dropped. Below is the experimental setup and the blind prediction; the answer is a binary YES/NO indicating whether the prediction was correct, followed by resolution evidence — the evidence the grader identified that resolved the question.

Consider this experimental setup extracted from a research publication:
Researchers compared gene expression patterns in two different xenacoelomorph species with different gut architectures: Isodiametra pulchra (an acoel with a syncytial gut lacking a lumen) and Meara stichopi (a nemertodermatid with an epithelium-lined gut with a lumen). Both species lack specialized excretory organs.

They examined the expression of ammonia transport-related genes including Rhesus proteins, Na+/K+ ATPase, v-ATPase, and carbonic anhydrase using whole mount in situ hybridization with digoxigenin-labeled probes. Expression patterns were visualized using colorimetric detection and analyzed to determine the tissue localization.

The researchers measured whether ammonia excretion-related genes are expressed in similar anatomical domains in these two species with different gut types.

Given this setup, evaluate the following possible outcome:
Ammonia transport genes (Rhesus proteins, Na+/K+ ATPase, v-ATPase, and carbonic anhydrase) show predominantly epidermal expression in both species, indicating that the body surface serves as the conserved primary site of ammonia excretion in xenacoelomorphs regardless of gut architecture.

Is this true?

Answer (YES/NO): NO